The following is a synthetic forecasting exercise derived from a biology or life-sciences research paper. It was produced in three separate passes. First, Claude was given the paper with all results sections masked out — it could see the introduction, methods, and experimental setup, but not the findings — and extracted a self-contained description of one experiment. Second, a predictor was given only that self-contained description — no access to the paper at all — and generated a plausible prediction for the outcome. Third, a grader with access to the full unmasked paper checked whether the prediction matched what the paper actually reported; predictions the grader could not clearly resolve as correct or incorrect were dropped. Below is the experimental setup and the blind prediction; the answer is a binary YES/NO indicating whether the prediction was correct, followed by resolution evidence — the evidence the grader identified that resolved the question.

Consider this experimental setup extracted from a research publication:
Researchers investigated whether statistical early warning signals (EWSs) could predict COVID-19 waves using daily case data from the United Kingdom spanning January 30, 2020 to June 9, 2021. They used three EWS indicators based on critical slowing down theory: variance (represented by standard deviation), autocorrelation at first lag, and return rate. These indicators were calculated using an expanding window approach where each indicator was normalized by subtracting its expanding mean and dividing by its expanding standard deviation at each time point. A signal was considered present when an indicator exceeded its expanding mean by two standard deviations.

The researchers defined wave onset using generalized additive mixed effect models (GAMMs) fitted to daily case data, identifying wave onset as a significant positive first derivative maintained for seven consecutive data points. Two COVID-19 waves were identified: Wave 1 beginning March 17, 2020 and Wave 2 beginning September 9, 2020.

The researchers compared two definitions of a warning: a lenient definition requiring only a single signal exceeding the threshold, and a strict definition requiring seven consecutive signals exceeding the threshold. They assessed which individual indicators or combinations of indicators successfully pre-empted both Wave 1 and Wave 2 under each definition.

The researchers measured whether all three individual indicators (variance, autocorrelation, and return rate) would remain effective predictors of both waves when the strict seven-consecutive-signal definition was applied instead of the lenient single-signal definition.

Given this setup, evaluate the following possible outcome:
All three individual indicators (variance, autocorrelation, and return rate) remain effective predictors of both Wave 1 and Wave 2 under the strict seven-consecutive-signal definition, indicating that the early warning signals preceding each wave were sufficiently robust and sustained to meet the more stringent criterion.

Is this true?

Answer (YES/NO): NO